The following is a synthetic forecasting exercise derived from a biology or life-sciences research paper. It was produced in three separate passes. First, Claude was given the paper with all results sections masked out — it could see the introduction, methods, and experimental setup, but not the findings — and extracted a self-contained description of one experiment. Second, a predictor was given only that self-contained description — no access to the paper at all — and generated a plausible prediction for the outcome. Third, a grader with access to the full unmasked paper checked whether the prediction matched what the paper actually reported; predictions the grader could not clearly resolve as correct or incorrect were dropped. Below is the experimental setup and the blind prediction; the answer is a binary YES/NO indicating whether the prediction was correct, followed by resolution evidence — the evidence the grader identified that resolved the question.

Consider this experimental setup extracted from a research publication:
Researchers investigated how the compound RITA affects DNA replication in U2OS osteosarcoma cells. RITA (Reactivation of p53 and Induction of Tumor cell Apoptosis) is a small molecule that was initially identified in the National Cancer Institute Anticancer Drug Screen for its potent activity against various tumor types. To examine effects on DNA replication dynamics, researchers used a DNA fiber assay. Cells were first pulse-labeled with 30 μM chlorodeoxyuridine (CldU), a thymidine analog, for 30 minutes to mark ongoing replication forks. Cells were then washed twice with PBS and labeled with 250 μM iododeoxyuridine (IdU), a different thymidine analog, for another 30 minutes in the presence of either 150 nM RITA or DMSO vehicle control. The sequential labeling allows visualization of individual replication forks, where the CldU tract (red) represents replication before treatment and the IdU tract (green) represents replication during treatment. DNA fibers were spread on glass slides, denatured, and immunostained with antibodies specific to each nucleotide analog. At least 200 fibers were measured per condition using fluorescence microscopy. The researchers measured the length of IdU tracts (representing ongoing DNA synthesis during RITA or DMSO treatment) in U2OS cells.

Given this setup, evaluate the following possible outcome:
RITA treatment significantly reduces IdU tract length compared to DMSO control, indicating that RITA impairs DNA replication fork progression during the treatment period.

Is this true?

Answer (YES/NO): NO